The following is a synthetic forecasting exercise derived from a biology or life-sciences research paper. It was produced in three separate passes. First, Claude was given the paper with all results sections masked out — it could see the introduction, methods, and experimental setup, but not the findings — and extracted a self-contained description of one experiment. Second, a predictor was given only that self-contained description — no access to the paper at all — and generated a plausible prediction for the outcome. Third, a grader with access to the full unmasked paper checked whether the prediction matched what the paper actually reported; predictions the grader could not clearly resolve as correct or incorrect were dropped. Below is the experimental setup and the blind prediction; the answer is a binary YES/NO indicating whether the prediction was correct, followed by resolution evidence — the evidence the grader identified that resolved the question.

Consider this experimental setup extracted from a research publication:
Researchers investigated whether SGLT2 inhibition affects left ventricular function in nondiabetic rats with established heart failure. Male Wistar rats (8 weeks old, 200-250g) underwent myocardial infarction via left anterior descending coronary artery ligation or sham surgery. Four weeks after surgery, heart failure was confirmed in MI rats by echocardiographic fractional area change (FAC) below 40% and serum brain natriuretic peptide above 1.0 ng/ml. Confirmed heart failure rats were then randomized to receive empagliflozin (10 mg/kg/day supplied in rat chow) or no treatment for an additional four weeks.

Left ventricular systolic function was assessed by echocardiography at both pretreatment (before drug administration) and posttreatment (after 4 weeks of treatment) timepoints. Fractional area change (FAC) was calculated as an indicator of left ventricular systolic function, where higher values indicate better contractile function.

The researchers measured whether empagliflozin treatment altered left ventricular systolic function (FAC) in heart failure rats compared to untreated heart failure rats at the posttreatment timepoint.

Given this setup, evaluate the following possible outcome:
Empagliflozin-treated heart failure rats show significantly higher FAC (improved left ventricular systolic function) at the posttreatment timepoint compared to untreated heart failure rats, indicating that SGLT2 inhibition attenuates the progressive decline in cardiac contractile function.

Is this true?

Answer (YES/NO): YES